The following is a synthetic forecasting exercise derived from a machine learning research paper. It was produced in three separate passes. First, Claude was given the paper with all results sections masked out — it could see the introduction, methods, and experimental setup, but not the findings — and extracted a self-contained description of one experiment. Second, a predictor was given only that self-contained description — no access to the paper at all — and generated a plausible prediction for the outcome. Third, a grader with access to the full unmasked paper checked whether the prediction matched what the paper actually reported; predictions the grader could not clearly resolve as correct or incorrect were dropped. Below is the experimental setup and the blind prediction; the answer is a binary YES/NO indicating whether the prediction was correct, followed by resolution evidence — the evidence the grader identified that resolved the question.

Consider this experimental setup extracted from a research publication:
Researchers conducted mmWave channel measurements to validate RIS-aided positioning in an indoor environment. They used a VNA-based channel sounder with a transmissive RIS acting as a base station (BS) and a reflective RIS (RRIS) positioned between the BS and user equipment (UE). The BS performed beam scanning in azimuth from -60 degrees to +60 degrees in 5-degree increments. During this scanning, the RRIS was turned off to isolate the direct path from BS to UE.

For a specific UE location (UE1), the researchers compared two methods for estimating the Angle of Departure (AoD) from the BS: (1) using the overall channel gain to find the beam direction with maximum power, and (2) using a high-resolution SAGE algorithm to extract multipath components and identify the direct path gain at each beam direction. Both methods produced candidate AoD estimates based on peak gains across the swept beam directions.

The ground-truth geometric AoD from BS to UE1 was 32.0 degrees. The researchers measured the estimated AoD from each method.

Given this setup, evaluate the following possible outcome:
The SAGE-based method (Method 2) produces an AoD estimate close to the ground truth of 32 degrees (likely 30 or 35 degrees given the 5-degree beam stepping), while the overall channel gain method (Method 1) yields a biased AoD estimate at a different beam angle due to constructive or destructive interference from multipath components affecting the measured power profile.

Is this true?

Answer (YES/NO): NO